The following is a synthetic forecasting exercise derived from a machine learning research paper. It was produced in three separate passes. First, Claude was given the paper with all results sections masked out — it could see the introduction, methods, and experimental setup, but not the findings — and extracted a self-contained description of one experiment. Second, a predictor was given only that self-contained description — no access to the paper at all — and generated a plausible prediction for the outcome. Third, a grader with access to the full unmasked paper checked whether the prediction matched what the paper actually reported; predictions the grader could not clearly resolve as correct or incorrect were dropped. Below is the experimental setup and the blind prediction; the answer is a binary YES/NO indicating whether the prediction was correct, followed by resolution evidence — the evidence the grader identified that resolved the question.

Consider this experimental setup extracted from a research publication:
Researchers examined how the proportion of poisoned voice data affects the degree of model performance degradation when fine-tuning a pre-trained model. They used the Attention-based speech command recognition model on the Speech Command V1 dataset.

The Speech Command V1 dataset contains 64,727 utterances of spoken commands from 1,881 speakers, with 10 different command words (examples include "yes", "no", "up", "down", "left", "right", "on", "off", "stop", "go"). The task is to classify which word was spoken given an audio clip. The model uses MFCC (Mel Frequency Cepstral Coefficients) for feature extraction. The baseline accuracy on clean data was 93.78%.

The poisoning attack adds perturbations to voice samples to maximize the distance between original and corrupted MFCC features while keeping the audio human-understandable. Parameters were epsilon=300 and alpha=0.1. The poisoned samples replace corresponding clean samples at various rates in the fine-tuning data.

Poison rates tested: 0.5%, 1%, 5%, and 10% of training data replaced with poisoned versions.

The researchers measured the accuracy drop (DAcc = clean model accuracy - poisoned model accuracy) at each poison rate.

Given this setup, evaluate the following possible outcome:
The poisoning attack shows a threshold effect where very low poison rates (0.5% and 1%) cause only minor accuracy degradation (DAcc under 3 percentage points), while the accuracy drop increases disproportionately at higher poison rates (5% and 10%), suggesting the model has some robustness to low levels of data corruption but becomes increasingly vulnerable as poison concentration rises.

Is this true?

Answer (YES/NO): NO